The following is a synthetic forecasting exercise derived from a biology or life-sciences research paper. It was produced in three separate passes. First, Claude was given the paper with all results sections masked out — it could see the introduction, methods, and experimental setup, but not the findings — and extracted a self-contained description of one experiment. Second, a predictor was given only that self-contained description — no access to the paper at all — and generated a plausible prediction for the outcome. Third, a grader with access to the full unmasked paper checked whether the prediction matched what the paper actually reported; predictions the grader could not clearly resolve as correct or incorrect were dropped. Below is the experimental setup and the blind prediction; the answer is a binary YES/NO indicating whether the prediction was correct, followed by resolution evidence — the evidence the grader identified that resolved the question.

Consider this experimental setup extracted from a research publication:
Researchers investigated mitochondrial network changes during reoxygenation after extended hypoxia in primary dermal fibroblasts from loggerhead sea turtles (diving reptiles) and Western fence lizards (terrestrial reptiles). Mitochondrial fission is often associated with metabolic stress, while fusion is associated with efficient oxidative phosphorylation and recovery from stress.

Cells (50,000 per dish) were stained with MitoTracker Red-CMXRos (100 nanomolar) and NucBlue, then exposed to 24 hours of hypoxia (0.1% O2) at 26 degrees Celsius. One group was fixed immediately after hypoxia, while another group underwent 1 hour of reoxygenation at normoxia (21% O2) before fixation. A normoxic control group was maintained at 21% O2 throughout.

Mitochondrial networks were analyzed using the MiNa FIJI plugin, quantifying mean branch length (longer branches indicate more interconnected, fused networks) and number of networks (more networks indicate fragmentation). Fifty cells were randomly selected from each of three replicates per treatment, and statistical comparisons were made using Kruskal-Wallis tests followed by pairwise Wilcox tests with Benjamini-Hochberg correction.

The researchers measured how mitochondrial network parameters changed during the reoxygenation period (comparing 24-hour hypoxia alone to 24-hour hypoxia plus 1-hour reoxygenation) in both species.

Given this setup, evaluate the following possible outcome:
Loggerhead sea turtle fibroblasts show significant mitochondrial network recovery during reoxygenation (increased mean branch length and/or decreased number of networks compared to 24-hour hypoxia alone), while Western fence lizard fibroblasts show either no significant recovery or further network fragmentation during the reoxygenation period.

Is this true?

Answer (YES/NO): NO